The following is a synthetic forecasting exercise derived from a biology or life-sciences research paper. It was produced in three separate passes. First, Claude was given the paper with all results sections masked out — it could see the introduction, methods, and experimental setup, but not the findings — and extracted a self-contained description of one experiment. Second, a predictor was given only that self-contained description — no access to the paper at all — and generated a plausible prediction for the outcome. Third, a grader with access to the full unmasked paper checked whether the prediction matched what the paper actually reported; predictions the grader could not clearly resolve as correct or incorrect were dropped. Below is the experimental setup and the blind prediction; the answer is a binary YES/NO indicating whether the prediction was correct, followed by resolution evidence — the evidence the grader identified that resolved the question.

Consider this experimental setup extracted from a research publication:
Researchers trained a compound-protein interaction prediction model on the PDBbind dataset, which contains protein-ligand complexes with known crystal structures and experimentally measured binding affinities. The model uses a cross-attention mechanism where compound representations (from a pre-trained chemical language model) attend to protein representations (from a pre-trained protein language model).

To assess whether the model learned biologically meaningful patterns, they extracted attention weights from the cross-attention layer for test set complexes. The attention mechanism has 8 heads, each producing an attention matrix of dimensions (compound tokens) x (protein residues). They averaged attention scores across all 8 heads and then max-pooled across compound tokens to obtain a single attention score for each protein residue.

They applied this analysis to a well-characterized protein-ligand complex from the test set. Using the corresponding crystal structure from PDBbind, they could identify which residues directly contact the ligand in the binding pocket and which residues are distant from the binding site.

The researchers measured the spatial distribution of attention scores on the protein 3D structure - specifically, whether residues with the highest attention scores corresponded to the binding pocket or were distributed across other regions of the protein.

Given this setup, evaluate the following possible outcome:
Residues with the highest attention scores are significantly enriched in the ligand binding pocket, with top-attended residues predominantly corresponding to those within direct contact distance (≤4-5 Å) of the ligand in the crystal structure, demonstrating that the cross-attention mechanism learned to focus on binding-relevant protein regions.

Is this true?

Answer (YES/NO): YES